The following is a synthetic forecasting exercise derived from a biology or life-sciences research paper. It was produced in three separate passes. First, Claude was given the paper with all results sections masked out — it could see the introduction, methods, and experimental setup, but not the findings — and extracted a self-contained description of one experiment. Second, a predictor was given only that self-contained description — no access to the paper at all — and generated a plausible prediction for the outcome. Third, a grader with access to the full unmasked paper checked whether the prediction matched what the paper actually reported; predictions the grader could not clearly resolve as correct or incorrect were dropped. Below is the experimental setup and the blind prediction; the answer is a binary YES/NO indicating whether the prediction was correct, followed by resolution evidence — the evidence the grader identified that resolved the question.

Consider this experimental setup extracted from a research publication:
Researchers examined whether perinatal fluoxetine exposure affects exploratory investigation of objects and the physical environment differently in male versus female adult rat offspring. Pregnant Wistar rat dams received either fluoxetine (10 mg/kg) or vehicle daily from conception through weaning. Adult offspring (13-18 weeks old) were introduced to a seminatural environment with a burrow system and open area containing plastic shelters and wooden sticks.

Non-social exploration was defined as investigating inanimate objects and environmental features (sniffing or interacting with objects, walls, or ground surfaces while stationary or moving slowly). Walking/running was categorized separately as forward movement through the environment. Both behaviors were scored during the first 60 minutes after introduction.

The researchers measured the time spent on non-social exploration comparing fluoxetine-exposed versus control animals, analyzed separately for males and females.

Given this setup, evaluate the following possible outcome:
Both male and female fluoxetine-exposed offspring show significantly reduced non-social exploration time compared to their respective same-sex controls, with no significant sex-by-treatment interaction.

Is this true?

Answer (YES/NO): NO